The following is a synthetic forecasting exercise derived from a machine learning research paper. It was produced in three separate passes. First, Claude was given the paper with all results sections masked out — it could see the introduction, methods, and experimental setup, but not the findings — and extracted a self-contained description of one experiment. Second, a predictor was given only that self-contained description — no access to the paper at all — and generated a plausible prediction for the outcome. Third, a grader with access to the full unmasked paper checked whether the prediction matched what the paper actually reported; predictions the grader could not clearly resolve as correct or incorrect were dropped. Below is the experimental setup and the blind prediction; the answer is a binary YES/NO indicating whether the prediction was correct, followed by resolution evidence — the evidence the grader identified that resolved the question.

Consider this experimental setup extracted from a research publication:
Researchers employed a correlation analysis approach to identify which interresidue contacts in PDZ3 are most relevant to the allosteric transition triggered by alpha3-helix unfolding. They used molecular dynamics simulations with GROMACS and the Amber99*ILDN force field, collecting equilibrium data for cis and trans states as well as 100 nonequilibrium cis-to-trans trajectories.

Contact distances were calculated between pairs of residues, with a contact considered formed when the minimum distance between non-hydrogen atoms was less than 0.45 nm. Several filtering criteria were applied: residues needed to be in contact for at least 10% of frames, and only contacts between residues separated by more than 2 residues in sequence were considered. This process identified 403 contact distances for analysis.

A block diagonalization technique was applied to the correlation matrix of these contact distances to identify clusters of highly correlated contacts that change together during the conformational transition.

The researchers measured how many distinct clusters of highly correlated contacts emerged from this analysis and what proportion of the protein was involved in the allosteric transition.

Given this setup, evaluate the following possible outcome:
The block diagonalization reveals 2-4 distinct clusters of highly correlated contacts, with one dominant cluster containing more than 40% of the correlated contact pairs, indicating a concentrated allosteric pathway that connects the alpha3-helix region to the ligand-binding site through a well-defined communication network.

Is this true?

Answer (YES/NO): NO